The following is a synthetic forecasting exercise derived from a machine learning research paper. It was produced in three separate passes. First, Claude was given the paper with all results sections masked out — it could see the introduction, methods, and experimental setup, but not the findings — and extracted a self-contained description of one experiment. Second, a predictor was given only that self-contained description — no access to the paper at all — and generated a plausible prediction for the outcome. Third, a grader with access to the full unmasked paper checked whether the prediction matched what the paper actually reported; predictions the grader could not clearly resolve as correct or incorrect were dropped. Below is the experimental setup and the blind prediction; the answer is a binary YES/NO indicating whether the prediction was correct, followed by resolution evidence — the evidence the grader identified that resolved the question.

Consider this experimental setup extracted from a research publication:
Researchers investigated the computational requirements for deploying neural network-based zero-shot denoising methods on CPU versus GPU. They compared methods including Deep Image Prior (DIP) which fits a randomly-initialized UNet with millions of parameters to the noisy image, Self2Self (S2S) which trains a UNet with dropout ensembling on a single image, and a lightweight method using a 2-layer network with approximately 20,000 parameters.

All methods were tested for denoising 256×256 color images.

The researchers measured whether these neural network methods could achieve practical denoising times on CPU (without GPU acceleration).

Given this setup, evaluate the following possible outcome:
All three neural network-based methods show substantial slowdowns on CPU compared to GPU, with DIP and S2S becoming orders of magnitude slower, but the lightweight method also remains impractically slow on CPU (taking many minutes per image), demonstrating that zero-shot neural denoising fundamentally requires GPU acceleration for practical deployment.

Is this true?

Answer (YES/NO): NO